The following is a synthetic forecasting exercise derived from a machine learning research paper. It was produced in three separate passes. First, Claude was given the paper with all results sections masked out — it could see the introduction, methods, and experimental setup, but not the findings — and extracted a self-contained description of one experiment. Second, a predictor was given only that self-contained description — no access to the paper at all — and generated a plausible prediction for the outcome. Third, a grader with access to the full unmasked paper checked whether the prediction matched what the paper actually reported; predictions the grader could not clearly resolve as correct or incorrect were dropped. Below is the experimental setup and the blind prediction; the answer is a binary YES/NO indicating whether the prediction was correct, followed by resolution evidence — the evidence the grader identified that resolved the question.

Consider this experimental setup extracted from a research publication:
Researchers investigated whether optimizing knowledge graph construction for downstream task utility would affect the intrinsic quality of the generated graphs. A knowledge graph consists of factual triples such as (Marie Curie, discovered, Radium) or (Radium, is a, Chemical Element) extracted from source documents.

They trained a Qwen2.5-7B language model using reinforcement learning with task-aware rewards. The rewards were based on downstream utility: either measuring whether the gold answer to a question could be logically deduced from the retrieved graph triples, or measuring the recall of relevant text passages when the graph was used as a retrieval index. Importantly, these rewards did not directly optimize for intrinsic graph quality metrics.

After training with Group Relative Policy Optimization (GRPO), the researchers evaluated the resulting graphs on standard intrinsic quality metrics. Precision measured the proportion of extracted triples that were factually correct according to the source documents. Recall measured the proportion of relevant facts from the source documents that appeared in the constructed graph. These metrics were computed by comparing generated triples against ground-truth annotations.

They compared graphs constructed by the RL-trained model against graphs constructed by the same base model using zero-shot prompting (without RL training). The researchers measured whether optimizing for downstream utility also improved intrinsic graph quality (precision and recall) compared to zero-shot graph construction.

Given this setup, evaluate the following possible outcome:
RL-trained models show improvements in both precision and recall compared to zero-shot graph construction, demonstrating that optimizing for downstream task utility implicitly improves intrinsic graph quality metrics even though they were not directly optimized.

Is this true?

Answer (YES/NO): NO